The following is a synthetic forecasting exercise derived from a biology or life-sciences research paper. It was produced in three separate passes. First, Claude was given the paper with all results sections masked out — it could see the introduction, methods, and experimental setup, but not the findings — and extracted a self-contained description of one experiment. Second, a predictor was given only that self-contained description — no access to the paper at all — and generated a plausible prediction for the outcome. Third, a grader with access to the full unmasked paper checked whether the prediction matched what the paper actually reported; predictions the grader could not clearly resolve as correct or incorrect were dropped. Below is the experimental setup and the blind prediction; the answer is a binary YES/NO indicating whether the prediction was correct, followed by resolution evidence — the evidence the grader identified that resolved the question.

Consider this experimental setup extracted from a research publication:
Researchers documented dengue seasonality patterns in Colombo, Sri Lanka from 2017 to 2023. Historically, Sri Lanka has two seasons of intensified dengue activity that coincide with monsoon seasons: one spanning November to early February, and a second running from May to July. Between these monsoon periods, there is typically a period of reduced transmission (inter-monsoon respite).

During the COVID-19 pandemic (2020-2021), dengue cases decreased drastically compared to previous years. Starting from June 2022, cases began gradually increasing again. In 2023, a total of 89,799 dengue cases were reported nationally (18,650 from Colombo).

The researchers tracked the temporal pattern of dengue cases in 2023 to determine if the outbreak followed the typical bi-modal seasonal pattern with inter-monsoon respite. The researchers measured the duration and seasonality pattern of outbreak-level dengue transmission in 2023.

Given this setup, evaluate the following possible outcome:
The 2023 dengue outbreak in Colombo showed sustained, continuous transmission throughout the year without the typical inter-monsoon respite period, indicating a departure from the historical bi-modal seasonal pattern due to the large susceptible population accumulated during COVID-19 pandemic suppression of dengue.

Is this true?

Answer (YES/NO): NO